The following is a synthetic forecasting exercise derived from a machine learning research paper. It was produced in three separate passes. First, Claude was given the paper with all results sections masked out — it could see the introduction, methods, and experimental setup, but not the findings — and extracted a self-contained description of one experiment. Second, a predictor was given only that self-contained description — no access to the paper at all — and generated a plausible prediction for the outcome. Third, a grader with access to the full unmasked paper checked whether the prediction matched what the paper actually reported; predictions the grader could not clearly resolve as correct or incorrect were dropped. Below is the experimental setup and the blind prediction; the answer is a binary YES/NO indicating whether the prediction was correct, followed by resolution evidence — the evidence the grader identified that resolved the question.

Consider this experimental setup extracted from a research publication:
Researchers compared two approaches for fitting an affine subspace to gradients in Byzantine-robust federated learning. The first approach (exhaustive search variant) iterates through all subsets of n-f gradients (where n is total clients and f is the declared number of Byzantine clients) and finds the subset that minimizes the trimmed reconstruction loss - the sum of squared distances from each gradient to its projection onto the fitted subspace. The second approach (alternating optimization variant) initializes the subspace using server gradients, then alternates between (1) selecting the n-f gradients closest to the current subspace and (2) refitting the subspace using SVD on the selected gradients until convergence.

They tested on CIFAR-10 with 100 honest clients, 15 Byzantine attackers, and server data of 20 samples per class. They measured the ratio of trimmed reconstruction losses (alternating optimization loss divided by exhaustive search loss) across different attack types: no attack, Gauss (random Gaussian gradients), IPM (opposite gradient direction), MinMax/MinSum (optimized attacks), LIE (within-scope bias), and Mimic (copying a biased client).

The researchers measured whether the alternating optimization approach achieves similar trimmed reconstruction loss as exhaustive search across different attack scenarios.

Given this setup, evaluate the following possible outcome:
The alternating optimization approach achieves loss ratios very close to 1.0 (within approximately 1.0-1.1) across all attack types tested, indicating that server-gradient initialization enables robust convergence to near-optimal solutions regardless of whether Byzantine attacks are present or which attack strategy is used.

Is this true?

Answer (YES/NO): NO